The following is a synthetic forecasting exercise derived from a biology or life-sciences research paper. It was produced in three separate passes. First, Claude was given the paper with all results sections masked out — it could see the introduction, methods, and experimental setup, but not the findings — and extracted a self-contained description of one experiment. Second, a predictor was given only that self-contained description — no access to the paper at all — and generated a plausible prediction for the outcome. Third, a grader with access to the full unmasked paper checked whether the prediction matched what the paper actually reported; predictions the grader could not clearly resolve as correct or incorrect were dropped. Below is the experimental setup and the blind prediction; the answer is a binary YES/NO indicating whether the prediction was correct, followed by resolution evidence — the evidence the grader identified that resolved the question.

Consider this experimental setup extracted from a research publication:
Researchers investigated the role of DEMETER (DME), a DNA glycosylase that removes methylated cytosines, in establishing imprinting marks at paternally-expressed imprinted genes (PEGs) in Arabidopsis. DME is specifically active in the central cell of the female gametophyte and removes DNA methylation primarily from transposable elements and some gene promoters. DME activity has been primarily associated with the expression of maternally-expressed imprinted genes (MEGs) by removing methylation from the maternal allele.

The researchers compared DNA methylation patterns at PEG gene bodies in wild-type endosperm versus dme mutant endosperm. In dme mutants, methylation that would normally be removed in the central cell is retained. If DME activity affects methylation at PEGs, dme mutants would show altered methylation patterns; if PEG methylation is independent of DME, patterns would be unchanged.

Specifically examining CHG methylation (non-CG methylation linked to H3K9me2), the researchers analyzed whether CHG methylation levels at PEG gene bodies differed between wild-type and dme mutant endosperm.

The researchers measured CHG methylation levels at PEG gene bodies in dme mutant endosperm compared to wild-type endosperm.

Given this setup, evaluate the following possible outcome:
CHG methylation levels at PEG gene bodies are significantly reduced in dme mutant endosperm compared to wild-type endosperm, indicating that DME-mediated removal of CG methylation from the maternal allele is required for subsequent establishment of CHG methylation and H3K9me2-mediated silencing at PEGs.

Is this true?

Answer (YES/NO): NO